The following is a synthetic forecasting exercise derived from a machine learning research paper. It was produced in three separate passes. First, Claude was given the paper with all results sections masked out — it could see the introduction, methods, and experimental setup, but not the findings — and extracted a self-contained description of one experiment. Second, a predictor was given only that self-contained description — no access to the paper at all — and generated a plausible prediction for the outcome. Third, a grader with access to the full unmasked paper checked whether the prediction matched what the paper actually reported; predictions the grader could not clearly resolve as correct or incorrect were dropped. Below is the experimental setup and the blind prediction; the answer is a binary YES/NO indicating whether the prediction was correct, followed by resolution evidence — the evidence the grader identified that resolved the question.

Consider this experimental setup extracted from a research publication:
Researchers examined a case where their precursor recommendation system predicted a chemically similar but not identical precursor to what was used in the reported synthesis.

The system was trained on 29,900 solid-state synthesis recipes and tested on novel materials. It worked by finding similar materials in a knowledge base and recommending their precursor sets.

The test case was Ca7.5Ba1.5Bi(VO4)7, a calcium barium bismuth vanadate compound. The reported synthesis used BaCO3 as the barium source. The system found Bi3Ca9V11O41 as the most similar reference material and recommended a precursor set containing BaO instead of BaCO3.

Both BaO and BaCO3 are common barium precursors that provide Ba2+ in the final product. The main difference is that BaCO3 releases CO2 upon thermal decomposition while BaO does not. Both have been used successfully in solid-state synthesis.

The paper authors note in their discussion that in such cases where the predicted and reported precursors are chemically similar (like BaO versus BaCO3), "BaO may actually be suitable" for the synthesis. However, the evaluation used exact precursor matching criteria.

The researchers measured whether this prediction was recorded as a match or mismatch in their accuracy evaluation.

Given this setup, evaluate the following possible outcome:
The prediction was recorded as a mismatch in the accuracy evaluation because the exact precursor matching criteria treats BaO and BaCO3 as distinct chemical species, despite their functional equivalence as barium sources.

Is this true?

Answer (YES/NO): YES